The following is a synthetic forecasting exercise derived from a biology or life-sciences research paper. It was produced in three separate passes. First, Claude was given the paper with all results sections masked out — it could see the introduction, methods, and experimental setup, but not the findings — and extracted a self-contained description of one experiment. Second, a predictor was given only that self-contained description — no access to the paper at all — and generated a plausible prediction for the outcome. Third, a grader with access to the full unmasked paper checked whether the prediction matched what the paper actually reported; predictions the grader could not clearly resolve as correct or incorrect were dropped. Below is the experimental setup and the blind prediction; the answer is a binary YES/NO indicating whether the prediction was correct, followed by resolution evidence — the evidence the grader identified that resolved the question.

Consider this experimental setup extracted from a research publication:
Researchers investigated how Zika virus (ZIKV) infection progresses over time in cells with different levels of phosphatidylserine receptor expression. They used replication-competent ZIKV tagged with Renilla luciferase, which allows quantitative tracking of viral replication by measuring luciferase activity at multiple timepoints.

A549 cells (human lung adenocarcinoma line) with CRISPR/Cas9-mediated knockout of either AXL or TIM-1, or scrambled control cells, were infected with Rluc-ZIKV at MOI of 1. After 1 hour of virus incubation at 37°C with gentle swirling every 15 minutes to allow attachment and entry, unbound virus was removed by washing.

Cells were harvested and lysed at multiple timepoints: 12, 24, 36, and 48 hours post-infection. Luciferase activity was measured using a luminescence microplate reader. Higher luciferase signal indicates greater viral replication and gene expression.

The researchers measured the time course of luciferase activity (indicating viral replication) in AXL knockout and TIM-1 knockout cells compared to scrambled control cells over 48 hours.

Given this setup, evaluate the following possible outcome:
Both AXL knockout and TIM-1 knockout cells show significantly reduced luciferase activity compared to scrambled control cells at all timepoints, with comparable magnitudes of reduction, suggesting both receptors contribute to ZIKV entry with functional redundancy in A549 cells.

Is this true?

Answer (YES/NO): NO